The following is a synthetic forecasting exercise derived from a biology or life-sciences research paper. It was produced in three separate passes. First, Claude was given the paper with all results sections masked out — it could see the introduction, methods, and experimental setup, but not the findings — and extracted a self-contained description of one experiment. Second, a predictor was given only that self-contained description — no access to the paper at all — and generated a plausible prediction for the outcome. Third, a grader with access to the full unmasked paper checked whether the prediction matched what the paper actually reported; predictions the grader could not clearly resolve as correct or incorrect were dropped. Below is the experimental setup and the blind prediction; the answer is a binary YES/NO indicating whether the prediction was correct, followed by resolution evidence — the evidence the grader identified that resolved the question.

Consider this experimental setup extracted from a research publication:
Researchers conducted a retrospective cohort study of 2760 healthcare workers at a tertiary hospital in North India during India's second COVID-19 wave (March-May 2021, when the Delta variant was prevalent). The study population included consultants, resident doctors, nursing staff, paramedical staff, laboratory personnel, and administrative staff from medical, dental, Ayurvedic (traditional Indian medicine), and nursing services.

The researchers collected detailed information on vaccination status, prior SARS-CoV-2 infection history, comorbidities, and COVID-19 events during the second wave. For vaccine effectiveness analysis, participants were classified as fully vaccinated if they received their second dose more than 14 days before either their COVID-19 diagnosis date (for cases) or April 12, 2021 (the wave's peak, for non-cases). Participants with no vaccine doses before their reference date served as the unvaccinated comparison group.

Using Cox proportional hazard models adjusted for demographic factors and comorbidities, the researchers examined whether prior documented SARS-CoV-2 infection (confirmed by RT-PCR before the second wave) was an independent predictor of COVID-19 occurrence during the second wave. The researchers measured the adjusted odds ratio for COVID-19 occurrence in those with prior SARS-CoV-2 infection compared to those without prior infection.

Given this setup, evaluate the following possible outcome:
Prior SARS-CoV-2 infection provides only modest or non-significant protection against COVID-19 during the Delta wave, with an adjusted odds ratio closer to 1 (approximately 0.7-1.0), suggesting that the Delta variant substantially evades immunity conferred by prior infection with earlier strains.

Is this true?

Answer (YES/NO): NO